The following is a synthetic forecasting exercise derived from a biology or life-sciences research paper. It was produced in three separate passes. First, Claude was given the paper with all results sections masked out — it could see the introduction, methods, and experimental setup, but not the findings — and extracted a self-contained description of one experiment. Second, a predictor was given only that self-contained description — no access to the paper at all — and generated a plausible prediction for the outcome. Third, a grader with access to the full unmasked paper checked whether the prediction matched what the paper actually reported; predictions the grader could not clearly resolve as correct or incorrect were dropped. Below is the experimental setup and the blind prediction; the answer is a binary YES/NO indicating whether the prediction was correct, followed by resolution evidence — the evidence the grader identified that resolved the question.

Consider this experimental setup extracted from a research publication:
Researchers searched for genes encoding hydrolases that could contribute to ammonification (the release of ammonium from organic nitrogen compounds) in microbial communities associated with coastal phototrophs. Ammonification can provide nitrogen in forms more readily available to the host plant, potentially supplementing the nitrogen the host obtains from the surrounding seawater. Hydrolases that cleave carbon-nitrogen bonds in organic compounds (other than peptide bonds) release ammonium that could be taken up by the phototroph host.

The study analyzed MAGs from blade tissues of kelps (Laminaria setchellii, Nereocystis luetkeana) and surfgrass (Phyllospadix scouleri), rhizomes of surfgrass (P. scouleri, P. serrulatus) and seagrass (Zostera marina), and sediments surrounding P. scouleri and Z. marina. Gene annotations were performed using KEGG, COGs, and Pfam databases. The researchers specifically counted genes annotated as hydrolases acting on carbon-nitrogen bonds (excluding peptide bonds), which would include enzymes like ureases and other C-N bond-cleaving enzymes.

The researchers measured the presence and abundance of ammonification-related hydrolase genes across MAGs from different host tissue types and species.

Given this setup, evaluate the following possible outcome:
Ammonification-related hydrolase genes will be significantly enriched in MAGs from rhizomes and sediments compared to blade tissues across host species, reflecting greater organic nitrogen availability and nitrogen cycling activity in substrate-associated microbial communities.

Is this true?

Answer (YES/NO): NO